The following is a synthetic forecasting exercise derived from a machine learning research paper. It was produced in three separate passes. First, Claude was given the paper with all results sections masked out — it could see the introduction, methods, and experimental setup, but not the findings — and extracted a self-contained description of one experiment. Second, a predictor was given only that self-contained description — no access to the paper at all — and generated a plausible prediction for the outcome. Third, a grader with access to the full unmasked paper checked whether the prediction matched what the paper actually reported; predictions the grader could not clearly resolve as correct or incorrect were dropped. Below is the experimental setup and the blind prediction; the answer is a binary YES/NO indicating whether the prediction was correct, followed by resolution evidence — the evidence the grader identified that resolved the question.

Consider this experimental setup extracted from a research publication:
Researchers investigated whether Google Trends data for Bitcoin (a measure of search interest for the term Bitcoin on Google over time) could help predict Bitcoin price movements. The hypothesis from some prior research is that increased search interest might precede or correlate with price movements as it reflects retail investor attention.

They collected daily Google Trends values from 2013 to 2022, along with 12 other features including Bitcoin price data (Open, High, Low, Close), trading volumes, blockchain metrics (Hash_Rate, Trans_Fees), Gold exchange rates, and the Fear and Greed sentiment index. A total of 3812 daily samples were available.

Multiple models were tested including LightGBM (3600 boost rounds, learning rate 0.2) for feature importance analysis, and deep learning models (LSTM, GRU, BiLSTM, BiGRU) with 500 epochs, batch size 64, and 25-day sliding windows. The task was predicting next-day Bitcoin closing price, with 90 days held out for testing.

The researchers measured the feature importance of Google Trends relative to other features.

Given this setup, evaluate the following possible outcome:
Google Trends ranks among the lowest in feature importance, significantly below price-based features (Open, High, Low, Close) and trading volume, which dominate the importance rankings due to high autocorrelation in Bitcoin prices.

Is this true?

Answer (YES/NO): NO